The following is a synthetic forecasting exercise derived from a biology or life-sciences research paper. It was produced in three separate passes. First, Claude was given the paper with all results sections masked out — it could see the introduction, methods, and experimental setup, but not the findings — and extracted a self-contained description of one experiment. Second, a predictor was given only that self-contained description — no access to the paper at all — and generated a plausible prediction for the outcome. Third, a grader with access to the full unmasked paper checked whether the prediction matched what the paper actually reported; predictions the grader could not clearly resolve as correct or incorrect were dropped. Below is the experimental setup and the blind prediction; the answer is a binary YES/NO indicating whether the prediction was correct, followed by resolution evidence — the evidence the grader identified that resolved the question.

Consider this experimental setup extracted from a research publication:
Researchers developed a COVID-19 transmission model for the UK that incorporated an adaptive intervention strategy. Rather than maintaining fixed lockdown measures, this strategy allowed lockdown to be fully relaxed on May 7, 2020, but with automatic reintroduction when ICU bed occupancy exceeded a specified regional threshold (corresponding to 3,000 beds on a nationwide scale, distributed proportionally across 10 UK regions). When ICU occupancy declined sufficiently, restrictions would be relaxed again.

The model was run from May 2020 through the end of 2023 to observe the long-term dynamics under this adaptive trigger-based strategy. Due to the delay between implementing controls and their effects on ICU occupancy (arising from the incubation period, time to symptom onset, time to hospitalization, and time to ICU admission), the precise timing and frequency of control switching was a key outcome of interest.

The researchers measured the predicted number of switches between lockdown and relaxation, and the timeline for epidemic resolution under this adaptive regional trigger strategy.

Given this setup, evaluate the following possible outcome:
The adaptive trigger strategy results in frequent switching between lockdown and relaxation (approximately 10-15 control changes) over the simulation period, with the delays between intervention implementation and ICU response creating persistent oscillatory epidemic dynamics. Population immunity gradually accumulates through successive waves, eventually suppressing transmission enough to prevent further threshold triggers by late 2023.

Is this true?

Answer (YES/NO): NO